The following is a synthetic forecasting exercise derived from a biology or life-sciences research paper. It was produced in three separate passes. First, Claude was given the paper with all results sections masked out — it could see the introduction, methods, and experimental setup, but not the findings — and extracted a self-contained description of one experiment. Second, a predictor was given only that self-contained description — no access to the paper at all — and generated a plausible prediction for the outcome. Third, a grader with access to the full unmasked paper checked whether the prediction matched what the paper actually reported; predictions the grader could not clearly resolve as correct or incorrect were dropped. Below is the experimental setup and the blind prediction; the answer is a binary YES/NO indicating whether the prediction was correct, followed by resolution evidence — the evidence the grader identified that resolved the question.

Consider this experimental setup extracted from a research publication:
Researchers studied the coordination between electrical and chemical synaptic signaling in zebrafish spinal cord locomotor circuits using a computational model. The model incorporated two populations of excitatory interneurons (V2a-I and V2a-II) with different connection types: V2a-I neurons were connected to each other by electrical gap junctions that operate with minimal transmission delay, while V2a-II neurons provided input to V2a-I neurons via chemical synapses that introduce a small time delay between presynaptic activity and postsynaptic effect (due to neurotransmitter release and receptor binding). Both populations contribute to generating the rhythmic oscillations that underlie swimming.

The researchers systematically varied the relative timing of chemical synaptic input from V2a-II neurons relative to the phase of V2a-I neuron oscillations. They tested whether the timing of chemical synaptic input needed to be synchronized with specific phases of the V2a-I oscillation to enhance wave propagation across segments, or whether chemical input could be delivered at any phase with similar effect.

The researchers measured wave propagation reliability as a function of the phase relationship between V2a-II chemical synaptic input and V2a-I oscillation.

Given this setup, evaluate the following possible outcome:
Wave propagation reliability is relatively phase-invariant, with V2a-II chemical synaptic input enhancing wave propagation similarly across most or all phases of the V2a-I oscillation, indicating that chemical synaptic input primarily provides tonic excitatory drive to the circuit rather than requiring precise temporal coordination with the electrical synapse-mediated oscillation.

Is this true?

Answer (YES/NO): NO